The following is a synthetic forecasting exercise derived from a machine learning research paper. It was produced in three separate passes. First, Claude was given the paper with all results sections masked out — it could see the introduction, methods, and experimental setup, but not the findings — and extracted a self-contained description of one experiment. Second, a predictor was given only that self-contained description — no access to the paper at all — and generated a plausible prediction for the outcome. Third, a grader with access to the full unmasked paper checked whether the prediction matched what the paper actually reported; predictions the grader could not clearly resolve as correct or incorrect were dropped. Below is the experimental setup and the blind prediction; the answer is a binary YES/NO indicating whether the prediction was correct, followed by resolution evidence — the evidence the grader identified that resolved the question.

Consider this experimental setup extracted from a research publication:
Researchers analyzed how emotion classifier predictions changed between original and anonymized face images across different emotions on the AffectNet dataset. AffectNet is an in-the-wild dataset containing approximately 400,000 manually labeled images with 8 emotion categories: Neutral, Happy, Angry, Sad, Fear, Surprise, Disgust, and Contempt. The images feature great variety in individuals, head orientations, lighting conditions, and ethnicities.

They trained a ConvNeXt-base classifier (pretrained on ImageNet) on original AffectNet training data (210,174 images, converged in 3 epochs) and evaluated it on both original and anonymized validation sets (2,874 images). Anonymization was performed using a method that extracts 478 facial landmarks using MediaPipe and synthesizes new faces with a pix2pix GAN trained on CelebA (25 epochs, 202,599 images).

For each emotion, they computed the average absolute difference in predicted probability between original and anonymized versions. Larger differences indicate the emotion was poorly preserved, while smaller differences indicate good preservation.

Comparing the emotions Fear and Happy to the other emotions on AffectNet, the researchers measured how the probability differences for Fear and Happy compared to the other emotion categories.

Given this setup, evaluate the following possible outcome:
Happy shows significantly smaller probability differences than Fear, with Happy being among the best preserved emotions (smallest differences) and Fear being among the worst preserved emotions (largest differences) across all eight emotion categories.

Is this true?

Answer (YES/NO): NO